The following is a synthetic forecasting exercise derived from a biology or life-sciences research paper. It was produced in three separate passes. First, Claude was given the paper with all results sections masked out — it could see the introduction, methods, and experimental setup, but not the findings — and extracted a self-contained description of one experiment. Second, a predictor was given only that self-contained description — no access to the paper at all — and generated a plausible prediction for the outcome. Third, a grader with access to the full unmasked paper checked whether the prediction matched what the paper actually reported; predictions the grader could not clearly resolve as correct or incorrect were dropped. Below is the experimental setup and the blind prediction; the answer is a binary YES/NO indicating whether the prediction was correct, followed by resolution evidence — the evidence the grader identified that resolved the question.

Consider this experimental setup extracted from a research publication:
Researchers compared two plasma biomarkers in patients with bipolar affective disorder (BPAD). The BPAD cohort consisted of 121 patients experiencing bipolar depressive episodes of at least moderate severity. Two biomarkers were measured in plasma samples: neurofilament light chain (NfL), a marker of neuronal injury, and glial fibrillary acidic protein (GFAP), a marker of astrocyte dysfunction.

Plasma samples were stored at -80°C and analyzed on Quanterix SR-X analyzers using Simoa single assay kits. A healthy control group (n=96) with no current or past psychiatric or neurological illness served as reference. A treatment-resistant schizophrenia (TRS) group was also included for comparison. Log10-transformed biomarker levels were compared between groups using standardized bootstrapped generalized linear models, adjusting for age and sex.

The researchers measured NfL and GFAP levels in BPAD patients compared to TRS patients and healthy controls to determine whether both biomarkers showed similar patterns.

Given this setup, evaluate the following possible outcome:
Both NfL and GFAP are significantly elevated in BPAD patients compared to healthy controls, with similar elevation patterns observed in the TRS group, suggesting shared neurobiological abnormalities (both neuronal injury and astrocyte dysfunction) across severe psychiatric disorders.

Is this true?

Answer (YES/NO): NO